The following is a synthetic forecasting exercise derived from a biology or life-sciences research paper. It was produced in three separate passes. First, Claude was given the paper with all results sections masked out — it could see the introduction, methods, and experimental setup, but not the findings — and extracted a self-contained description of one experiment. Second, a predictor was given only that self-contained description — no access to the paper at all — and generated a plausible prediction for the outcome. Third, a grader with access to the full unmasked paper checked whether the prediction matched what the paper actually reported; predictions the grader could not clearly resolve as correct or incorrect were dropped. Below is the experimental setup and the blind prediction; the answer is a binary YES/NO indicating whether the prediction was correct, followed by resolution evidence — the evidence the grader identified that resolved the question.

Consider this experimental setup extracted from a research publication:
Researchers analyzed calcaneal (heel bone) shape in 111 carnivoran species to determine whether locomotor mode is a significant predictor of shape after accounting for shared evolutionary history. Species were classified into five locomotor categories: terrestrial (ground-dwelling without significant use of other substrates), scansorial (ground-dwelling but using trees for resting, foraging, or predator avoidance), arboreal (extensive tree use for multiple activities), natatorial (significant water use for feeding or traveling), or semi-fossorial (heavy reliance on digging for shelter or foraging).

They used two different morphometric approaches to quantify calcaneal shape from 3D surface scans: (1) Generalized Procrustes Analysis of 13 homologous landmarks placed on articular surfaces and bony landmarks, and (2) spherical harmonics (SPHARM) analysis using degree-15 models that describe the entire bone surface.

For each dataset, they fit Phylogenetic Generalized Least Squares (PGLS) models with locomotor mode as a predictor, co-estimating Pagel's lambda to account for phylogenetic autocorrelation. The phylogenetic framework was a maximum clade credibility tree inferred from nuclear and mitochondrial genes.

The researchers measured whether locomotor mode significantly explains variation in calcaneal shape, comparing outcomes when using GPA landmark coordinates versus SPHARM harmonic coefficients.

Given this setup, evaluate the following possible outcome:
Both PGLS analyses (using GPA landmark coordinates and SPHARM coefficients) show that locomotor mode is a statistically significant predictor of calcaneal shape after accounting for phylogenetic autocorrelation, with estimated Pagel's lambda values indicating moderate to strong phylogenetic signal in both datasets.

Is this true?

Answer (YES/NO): NO